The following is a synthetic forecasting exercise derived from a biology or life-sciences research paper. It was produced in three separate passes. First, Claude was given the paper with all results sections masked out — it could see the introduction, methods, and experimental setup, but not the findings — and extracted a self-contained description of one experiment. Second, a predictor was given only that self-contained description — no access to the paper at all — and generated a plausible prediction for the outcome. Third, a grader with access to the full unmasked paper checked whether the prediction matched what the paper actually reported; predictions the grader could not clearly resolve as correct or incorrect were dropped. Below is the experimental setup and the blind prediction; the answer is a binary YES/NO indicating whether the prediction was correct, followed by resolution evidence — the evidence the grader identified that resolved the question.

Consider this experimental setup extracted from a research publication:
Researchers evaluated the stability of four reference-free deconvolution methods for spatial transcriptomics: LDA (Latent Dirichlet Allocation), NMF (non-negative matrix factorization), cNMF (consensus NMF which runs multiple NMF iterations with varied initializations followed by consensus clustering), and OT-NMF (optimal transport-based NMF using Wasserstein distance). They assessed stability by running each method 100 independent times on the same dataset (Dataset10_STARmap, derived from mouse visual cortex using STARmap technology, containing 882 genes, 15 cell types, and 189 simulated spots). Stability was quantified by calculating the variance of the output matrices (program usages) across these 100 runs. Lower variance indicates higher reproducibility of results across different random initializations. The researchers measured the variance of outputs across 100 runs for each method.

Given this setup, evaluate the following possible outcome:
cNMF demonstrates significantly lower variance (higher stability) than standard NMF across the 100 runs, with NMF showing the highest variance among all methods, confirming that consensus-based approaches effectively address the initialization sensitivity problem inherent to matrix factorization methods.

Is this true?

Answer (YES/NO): NO